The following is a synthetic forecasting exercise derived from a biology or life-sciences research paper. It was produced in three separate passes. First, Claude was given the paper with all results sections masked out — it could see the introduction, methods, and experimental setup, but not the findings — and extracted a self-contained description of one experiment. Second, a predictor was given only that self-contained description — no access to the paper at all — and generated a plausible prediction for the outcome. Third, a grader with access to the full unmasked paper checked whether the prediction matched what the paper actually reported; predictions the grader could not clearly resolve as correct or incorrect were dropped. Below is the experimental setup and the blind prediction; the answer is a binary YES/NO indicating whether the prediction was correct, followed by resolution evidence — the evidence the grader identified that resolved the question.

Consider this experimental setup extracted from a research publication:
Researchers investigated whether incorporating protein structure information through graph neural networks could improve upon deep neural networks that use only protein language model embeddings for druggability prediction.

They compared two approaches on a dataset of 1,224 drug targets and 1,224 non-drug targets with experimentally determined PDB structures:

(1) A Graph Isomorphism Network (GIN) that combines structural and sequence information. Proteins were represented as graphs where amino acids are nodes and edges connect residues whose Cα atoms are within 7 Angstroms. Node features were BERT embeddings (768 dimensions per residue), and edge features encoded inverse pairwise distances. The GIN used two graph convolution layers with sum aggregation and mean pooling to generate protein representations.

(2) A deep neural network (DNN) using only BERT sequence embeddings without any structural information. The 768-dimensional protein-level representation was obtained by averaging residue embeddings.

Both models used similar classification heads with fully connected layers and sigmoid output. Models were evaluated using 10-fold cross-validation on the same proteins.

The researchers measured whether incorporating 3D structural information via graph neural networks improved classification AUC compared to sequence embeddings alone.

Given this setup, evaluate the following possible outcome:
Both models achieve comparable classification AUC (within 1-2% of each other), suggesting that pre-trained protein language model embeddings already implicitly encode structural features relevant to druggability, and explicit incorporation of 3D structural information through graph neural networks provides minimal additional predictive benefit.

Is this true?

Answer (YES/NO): YES